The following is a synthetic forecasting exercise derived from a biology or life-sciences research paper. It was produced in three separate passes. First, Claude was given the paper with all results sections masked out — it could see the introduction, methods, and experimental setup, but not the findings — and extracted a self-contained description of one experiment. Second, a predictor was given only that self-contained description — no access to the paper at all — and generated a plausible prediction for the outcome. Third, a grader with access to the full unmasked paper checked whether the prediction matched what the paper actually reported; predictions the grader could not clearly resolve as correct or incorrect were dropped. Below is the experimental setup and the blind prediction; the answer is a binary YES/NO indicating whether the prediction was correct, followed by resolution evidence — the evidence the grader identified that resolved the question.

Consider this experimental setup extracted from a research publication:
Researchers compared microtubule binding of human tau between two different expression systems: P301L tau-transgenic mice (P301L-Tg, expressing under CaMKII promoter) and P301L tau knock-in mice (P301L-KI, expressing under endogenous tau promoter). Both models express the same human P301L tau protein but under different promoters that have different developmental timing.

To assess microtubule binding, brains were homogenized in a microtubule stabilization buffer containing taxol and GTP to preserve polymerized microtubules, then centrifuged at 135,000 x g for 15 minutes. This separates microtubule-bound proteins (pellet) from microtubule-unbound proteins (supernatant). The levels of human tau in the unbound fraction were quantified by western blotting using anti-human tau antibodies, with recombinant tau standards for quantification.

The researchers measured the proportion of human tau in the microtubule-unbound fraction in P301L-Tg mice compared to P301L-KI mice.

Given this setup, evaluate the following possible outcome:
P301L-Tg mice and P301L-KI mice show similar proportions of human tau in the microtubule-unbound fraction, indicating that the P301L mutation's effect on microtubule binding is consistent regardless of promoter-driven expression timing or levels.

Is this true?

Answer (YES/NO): NO